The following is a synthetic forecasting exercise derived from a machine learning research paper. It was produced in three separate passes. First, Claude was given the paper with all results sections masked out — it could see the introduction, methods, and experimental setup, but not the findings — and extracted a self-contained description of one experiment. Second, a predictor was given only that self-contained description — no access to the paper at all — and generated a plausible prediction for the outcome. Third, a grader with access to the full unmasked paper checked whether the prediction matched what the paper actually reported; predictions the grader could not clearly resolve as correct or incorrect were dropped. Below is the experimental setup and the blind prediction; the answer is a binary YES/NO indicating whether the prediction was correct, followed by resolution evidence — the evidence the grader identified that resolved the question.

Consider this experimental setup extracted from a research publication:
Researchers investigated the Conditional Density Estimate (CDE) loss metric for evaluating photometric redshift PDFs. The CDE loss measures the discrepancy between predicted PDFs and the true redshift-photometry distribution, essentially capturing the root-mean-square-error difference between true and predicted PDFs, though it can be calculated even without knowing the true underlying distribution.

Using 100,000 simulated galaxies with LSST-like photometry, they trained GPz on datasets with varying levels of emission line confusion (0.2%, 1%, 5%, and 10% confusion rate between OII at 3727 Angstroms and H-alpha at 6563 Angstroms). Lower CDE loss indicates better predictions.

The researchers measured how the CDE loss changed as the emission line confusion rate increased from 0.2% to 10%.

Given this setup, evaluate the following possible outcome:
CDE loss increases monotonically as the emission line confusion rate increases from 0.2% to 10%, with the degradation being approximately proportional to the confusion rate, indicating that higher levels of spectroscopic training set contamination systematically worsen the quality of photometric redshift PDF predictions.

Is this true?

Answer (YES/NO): NO